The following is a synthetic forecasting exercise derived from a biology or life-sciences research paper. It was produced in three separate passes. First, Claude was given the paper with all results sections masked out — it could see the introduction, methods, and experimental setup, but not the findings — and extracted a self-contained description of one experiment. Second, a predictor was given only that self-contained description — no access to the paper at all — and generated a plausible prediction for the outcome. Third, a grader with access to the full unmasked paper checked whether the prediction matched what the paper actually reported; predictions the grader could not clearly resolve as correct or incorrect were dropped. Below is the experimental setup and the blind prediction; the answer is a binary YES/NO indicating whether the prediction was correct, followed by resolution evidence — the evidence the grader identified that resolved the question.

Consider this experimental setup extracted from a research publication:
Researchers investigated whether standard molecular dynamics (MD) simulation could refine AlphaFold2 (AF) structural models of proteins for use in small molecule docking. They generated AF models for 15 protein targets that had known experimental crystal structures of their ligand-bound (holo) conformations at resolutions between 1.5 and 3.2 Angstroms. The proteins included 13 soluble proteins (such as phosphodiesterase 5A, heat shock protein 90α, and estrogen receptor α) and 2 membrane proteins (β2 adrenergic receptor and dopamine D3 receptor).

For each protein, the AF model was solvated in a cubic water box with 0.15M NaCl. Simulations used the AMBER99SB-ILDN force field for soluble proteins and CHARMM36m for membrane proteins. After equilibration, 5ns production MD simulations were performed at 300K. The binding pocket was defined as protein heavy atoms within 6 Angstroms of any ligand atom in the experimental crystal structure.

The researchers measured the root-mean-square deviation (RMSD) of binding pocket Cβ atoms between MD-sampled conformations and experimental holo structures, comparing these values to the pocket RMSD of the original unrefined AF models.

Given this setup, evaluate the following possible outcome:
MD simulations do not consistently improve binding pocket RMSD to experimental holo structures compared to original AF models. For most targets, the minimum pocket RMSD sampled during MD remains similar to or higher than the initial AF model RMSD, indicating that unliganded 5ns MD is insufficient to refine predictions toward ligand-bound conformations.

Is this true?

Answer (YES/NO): YES